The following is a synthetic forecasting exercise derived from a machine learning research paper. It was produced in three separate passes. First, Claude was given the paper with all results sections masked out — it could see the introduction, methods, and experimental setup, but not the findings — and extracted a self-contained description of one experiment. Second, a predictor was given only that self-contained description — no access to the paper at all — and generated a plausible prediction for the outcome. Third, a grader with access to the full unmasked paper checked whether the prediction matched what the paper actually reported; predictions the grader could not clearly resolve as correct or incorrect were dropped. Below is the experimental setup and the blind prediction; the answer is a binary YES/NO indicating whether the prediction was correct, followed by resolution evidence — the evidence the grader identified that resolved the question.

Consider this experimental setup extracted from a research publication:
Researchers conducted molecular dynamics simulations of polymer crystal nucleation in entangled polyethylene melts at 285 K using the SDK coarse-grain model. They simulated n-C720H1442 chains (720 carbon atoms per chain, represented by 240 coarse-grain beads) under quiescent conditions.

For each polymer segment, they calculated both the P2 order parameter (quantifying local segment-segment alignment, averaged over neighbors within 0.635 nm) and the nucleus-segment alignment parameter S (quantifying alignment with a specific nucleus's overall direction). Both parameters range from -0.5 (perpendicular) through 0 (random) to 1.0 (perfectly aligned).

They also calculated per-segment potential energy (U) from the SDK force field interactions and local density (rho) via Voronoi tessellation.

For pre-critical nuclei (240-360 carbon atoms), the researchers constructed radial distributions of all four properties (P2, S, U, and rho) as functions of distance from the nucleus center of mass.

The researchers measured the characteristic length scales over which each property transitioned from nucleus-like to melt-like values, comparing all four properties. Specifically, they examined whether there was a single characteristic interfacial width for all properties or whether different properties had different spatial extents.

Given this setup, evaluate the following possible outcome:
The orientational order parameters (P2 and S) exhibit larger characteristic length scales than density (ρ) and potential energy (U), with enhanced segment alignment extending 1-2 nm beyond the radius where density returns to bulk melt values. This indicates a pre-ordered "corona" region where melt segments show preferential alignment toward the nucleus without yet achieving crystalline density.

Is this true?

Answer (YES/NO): NO